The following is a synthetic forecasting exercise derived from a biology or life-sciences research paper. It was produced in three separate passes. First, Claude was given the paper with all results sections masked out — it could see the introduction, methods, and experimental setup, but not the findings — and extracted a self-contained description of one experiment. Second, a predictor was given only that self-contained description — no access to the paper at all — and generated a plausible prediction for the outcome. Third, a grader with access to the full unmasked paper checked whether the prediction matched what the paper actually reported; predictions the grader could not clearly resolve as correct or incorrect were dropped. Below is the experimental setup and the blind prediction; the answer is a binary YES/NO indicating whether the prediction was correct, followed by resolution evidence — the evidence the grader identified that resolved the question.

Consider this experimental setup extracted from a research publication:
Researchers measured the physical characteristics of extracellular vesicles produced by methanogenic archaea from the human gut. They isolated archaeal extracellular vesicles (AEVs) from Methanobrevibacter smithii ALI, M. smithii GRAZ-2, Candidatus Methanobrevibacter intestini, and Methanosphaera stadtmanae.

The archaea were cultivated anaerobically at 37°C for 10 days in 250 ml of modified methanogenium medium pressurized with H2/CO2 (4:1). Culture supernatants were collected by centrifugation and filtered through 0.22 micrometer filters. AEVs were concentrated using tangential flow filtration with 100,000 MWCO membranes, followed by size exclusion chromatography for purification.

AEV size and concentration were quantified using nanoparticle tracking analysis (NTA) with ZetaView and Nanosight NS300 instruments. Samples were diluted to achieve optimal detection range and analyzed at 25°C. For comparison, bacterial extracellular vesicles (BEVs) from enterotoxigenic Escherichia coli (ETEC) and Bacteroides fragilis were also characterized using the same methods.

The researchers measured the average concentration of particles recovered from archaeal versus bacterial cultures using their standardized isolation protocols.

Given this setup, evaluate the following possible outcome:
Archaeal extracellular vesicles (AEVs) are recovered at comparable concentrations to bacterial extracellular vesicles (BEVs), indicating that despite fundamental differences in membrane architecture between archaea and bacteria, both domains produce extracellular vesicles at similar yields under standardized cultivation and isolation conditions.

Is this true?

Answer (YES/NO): NO